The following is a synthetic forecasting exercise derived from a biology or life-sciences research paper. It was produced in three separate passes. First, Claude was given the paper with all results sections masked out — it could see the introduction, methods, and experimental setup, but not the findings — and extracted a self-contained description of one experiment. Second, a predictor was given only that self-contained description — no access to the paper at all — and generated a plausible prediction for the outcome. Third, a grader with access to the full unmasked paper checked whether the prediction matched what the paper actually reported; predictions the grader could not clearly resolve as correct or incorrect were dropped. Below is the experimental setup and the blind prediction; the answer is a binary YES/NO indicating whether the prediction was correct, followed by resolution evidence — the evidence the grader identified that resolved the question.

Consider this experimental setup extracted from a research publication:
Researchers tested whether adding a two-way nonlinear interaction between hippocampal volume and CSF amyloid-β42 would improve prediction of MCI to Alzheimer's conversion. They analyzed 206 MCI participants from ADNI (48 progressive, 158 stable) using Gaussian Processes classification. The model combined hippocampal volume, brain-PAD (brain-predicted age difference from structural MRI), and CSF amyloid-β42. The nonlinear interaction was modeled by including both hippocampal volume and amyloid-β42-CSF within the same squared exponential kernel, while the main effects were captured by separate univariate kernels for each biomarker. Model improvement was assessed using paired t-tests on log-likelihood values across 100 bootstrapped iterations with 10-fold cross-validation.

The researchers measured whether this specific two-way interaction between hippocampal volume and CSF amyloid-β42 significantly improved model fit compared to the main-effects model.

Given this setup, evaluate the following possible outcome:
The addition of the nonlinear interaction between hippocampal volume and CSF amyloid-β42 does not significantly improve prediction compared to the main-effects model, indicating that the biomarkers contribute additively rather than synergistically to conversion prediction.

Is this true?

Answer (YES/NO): NO